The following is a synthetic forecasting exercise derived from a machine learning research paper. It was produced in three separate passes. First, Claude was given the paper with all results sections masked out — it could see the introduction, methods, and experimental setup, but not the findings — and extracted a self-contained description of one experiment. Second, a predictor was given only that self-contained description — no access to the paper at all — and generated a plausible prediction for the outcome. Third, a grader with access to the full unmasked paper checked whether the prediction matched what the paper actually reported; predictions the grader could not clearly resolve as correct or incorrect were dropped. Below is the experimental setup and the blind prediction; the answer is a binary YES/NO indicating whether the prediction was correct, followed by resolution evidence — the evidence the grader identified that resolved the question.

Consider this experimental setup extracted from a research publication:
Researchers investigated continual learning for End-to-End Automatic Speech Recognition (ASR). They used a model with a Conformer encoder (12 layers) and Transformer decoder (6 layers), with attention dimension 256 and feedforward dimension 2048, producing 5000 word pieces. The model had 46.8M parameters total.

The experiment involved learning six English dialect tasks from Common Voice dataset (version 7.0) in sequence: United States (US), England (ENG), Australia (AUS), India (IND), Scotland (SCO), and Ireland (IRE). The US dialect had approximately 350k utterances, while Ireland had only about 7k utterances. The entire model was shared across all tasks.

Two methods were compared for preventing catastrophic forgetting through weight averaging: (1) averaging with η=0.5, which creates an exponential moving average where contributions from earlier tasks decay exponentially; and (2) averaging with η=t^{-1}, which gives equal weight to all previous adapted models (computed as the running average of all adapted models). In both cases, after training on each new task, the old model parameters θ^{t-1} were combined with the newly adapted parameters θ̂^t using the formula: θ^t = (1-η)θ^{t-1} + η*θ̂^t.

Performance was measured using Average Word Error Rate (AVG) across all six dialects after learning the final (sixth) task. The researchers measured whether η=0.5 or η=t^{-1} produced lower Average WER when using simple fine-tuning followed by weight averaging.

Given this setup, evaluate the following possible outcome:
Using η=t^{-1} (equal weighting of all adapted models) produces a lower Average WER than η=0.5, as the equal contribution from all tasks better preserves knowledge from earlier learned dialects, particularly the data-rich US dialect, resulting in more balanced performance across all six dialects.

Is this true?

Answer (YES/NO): YES